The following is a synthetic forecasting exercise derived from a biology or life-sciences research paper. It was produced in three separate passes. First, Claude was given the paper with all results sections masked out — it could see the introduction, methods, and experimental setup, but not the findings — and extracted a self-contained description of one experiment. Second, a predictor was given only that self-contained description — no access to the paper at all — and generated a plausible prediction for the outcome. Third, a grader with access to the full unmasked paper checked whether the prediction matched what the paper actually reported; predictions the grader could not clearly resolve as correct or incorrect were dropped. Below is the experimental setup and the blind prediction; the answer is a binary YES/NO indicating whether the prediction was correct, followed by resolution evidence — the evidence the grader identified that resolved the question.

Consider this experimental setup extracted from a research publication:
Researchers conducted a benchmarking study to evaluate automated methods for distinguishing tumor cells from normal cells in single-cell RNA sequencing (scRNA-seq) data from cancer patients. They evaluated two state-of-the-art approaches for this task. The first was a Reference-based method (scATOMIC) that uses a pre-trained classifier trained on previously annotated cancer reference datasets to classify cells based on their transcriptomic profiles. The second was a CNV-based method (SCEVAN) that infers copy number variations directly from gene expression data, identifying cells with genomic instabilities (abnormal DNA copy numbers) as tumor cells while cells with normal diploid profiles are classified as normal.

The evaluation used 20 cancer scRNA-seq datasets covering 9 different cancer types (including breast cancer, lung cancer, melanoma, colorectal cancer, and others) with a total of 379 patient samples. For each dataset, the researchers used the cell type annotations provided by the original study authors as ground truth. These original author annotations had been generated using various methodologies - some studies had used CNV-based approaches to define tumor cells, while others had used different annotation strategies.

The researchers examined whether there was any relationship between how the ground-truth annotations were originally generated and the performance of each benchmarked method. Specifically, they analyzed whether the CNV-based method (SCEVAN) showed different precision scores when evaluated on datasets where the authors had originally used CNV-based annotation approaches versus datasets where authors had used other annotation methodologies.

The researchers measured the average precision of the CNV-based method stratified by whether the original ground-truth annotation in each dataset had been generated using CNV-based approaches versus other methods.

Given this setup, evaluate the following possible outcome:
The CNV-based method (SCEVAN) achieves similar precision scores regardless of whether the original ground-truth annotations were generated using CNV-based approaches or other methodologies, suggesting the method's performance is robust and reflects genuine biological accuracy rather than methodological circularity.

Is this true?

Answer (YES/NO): NO